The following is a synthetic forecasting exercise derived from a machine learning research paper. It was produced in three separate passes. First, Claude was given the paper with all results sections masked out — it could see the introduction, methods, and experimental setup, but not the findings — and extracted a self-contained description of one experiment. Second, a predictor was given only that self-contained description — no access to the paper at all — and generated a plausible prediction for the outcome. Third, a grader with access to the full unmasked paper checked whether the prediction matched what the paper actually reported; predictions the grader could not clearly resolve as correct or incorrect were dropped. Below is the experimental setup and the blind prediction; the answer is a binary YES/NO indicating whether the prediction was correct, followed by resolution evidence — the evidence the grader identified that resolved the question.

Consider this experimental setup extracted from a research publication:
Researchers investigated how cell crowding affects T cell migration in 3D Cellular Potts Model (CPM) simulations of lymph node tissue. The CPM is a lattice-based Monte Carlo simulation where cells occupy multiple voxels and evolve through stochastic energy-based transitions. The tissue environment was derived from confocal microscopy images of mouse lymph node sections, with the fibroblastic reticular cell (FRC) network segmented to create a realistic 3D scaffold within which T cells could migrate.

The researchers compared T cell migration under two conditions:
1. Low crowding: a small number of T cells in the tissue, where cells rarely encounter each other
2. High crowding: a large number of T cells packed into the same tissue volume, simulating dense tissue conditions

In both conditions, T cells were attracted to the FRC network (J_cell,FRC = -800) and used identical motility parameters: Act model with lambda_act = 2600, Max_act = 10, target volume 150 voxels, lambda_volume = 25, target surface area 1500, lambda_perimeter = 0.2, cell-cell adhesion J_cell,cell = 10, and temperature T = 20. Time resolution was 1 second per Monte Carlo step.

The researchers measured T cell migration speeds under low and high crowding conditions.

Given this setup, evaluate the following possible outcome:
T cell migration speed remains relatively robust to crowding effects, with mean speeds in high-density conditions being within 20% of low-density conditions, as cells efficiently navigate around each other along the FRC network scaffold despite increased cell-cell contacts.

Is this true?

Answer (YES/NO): NO